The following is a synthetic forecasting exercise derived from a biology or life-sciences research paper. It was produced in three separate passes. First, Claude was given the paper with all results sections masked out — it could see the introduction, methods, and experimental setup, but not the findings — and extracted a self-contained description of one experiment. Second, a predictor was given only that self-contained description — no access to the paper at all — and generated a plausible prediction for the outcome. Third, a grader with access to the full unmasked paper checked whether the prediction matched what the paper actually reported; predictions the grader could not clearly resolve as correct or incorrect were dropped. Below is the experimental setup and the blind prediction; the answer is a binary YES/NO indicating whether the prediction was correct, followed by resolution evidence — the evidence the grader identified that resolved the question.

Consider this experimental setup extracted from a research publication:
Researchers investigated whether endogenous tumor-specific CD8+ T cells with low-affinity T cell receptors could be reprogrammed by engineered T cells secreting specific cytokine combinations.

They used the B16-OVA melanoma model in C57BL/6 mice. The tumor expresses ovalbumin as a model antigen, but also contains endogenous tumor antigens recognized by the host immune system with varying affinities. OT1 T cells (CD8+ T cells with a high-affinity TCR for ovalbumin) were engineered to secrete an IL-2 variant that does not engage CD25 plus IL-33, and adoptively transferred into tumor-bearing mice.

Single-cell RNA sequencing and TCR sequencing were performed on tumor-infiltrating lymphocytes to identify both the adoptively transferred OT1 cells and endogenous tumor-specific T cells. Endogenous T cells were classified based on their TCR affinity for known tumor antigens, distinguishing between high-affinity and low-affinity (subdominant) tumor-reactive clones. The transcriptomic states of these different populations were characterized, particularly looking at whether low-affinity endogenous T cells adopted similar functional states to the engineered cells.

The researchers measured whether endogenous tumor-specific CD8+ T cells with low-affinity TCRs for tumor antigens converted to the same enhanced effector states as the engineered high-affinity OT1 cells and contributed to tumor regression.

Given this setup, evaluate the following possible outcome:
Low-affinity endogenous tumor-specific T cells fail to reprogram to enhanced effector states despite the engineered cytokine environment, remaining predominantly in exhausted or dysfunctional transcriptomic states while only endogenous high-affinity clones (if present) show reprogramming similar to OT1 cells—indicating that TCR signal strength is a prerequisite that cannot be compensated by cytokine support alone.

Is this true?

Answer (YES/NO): NO